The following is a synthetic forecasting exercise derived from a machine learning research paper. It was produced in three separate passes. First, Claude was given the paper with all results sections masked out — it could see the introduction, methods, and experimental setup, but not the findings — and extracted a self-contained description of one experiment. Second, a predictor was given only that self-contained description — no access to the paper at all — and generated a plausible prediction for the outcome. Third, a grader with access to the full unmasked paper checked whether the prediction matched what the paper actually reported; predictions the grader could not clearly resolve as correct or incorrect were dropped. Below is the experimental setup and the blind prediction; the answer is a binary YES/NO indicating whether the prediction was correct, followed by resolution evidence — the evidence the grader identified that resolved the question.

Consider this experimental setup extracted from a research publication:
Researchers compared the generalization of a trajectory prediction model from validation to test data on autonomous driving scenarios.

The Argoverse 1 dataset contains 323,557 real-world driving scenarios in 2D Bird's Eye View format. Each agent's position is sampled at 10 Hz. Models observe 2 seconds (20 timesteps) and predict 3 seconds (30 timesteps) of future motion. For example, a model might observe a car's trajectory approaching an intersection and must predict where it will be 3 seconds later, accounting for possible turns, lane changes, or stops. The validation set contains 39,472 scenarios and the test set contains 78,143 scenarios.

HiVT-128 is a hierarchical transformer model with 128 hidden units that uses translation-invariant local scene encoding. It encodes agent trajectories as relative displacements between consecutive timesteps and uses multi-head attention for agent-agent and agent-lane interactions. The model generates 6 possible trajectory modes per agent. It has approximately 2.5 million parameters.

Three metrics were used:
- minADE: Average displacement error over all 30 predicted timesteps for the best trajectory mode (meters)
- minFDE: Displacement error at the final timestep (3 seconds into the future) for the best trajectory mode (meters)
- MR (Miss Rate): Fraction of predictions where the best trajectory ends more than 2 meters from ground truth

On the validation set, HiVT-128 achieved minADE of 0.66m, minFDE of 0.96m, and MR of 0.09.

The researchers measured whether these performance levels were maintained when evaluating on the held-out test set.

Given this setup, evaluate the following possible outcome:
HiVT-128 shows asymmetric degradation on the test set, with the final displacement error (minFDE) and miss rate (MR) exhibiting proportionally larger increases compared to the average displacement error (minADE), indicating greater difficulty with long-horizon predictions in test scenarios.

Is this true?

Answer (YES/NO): YES